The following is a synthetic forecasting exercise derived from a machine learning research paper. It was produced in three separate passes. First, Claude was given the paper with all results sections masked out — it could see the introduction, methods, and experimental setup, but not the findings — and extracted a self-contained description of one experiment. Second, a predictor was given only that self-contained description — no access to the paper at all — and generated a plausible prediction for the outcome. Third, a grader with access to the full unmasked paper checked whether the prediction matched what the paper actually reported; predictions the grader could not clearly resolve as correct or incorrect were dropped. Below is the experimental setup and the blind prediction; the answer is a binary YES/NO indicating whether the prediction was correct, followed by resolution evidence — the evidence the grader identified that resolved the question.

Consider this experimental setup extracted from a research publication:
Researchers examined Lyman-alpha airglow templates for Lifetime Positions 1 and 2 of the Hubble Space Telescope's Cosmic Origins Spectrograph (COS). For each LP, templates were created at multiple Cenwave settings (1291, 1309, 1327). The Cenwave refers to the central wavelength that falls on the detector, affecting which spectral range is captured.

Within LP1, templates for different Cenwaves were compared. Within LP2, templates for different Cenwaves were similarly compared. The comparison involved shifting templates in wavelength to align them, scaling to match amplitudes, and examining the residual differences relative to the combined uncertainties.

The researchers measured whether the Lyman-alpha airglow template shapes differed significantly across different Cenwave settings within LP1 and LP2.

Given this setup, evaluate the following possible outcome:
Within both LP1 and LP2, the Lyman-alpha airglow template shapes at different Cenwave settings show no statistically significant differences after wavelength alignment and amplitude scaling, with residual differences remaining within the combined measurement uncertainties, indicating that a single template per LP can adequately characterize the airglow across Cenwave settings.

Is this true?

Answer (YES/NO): YES